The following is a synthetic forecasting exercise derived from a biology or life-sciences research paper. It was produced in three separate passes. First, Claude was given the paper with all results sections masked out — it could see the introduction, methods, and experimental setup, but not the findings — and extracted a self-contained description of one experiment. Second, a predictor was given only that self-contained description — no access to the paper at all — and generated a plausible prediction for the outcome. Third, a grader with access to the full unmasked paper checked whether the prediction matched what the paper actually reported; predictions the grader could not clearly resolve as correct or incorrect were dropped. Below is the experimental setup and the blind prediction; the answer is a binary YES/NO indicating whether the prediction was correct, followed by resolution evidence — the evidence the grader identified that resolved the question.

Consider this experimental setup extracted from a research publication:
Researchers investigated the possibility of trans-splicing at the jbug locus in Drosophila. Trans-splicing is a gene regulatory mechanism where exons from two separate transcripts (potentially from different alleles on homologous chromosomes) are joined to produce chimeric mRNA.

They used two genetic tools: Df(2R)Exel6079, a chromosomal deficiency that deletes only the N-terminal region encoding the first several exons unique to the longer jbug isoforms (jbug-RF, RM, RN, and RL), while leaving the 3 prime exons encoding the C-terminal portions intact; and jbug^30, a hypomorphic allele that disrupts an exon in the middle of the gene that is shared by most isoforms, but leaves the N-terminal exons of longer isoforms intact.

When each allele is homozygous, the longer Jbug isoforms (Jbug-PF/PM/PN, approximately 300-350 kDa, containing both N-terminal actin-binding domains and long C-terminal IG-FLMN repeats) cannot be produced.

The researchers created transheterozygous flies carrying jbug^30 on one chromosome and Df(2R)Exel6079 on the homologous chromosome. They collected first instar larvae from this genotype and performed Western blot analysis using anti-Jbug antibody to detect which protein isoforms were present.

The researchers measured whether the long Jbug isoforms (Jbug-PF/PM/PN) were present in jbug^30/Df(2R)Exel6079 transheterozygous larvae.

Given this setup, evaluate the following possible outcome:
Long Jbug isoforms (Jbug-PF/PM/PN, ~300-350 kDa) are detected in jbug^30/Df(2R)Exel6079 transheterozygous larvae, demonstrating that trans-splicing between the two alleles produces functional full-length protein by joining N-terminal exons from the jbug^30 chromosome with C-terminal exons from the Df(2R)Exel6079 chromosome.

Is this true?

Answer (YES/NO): YES